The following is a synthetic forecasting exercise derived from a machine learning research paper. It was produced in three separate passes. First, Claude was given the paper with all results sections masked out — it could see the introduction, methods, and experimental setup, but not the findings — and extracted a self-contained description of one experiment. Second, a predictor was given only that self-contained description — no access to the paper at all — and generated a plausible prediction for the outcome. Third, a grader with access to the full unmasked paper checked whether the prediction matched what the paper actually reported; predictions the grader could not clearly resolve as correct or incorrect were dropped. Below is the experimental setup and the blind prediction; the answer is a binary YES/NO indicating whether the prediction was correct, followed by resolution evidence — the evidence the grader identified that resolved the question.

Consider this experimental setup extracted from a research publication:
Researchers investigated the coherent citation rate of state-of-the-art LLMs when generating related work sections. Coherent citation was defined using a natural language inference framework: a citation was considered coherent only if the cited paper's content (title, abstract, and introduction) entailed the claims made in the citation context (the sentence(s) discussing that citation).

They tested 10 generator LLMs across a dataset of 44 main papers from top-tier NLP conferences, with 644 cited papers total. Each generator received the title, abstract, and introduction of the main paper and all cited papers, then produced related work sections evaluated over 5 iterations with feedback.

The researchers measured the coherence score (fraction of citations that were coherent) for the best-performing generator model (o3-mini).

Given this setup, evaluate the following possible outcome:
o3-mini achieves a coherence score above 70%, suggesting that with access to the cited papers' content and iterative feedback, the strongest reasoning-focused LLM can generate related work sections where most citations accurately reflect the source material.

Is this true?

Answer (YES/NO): NO